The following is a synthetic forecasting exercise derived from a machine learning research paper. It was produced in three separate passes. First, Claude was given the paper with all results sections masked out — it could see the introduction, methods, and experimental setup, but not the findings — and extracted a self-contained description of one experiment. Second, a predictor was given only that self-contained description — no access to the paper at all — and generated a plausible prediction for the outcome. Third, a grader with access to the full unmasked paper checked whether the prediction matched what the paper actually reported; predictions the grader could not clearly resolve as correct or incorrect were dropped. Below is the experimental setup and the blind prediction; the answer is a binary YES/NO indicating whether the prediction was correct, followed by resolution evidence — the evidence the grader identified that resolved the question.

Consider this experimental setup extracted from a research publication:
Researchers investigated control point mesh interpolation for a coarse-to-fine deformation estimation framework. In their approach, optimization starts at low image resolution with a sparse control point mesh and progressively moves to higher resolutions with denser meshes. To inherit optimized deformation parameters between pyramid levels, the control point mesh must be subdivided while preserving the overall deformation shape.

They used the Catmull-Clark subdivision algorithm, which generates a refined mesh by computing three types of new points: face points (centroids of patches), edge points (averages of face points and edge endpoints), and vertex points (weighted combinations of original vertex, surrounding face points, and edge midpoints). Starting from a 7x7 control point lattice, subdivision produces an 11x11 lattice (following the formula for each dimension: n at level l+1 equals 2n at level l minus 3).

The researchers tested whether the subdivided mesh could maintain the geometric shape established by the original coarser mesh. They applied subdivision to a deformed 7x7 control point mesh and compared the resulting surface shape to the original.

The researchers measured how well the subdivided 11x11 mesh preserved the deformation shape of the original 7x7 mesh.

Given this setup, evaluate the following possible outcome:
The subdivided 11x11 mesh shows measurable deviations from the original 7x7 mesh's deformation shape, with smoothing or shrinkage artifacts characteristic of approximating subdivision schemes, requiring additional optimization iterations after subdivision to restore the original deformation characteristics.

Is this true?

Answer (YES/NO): NO